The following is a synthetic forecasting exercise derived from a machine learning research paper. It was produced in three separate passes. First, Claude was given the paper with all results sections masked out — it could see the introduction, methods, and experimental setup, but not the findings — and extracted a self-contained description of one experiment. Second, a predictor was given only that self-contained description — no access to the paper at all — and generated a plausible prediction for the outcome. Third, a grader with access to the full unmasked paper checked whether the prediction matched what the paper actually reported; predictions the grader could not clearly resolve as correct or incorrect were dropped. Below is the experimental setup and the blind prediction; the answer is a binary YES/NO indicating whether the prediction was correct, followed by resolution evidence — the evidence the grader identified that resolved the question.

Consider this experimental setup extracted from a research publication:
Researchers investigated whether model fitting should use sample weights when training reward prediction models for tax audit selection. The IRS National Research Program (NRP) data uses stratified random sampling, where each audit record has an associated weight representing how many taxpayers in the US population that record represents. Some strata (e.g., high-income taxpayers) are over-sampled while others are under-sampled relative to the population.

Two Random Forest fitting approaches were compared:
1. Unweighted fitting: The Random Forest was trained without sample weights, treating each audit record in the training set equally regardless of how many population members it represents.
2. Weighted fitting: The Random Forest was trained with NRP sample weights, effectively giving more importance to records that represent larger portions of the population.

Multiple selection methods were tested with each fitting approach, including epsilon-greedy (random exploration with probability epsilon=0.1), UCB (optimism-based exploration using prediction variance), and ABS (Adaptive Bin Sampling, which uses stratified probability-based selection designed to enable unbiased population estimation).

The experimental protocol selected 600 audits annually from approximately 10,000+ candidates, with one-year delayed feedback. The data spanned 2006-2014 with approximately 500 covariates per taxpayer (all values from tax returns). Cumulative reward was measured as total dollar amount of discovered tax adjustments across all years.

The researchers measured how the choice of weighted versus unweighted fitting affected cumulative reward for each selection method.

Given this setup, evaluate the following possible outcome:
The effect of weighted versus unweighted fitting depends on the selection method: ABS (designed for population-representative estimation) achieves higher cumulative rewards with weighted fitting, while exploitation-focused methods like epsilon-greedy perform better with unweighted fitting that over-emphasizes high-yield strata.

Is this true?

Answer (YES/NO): NO